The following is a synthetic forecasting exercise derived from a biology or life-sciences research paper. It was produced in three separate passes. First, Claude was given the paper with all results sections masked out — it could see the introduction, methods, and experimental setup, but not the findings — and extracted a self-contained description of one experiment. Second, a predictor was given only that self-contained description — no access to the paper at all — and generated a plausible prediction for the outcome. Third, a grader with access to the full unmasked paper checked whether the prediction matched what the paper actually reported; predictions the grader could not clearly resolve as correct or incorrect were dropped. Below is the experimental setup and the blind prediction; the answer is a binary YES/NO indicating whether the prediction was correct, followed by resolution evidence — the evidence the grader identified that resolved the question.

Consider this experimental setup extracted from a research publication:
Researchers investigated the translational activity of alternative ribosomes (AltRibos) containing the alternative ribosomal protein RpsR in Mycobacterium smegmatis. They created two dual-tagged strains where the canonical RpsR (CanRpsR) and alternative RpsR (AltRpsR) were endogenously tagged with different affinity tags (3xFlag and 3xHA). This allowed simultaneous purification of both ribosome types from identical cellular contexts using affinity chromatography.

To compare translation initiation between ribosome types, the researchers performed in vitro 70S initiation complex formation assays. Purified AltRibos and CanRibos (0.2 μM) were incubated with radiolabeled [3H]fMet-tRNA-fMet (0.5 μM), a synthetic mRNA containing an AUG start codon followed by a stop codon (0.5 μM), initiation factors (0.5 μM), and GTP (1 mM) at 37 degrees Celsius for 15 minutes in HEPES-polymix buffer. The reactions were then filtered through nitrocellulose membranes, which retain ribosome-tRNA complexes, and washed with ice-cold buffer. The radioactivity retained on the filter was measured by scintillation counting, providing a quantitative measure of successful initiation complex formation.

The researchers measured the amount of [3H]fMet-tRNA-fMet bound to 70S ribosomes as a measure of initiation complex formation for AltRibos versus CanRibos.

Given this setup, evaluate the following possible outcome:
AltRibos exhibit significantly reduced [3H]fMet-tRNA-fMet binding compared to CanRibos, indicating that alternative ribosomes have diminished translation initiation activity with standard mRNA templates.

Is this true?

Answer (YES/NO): NO